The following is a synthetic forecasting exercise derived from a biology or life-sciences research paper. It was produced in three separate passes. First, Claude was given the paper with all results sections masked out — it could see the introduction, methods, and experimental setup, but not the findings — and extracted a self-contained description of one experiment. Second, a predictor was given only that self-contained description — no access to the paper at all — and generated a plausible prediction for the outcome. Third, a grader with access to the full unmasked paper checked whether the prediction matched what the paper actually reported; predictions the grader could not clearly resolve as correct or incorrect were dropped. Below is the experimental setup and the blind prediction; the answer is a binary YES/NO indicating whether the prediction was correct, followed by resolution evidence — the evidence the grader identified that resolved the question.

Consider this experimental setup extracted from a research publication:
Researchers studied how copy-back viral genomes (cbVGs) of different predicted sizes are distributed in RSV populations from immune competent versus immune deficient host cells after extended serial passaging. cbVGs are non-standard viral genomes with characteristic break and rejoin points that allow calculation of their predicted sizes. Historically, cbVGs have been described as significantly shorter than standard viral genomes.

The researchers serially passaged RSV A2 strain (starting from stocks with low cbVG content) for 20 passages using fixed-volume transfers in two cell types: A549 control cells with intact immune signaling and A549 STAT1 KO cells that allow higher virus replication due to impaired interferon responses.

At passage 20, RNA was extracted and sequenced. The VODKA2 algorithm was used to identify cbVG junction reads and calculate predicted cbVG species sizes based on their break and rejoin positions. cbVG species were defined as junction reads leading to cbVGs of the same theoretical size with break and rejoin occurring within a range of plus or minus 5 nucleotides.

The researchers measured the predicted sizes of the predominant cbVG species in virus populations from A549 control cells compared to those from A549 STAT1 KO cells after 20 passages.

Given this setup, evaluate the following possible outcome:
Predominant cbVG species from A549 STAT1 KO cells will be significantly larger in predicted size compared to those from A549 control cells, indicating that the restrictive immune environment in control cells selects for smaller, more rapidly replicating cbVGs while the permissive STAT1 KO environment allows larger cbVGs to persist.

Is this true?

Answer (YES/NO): NO